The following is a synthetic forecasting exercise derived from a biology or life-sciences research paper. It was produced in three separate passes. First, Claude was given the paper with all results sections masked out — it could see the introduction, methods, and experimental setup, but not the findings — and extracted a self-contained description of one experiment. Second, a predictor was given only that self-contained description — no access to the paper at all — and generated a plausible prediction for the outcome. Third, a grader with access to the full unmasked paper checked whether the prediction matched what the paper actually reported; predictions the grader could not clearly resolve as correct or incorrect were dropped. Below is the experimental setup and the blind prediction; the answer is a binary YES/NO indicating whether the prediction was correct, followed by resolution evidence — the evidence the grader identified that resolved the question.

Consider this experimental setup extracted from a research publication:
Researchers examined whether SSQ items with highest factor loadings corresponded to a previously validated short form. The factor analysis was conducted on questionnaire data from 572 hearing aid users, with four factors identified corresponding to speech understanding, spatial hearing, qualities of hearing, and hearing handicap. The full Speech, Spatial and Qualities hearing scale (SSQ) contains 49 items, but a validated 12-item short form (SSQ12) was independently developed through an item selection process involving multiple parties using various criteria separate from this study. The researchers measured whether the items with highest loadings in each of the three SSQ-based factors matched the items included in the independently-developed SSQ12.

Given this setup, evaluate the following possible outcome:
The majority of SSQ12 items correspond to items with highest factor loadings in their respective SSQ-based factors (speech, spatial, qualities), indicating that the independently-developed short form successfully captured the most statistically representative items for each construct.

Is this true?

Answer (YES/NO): YES